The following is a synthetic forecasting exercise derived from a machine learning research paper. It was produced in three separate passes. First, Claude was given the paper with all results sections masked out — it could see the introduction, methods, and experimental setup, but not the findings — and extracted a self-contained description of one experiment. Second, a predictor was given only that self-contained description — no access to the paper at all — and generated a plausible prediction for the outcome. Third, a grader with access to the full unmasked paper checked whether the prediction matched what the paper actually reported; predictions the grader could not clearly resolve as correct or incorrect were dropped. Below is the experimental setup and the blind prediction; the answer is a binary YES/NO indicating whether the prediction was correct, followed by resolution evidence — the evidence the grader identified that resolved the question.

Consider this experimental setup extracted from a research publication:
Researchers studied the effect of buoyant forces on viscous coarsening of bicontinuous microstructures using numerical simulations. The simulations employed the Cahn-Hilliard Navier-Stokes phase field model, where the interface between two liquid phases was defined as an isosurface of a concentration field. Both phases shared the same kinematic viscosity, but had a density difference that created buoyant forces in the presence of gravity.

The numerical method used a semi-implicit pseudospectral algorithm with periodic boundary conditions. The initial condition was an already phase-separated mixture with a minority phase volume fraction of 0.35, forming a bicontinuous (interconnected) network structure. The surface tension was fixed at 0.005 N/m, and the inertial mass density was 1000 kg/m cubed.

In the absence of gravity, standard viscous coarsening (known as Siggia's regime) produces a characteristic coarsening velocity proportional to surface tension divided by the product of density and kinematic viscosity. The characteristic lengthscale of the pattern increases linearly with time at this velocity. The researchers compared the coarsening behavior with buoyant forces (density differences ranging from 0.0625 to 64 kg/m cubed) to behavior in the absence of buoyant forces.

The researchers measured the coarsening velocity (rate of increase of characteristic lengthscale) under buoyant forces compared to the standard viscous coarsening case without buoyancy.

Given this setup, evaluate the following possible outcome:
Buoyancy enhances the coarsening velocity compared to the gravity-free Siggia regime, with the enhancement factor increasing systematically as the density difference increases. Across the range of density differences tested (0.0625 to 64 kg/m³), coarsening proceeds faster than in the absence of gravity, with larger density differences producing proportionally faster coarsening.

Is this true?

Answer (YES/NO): NO